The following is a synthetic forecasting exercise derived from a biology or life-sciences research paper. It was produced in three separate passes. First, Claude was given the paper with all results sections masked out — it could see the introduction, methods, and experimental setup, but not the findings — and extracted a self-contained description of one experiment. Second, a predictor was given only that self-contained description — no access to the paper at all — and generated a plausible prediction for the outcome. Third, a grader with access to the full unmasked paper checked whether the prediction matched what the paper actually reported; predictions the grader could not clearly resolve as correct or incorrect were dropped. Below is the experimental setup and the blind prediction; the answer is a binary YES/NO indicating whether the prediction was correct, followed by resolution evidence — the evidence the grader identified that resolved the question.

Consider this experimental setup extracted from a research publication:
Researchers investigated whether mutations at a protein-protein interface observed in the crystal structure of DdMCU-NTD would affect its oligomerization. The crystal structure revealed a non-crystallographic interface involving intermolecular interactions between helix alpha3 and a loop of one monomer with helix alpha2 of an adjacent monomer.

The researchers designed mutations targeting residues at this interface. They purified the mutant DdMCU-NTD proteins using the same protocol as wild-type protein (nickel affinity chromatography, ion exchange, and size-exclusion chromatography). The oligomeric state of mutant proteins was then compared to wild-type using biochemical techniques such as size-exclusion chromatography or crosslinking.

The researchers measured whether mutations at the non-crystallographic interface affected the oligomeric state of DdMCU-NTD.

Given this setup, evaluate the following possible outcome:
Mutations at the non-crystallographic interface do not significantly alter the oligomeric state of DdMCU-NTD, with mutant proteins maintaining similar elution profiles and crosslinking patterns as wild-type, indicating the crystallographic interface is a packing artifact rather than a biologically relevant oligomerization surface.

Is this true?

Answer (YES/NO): NO